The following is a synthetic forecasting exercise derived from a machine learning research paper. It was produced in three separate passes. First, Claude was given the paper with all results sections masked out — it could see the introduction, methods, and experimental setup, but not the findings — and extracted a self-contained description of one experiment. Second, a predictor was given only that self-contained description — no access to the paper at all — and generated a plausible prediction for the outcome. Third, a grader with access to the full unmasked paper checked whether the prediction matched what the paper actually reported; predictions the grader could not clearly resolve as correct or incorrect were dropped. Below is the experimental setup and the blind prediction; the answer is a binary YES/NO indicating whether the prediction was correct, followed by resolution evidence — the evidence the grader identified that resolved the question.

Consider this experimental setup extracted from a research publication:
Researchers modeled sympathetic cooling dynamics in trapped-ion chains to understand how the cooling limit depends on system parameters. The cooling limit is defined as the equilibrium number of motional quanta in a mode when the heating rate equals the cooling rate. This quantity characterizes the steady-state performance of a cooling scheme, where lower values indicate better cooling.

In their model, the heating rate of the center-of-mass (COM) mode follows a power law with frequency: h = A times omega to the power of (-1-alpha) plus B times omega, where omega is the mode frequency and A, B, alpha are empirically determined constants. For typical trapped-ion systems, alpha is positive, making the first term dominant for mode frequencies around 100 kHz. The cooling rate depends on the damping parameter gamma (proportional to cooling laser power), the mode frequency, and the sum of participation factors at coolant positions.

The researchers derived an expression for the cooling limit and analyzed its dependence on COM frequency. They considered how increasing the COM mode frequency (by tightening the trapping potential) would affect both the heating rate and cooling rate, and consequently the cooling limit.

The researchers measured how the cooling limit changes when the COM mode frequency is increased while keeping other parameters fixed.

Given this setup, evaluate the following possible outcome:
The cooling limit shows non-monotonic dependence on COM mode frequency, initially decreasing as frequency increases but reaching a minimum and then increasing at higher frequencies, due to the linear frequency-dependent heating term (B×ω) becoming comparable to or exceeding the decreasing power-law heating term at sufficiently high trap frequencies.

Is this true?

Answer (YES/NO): NO